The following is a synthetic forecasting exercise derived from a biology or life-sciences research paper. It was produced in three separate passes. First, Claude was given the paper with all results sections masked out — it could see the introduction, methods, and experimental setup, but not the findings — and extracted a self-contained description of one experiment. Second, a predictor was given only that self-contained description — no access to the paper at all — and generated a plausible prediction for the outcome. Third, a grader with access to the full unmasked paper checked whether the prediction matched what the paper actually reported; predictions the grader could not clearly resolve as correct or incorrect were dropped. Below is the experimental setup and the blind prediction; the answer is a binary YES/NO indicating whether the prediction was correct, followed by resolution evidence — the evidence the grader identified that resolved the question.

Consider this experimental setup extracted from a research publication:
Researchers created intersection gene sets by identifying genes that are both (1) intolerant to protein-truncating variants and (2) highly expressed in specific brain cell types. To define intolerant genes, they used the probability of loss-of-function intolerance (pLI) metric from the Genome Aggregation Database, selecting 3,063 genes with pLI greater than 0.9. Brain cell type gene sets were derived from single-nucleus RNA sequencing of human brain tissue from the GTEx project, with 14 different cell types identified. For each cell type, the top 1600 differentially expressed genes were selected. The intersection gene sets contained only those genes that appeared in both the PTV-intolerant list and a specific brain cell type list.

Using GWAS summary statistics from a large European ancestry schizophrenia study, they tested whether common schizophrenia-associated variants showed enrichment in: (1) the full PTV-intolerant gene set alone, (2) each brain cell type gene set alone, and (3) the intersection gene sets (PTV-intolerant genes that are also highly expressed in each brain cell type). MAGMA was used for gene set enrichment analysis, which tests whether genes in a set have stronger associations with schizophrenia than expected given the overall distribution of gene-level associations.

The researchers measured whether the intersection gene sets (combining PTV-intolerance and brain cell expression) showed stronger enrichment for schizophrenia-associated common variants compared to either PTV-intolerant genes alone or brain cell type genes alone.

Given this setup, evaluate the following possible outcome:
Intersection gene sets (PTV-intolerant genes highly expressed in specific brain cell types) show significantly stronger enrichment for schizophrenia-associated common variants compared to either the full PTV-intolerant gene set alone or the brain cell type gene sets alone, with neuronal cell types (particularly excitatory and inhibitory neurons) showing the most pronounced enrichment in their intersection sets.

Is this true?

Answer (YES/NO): NO